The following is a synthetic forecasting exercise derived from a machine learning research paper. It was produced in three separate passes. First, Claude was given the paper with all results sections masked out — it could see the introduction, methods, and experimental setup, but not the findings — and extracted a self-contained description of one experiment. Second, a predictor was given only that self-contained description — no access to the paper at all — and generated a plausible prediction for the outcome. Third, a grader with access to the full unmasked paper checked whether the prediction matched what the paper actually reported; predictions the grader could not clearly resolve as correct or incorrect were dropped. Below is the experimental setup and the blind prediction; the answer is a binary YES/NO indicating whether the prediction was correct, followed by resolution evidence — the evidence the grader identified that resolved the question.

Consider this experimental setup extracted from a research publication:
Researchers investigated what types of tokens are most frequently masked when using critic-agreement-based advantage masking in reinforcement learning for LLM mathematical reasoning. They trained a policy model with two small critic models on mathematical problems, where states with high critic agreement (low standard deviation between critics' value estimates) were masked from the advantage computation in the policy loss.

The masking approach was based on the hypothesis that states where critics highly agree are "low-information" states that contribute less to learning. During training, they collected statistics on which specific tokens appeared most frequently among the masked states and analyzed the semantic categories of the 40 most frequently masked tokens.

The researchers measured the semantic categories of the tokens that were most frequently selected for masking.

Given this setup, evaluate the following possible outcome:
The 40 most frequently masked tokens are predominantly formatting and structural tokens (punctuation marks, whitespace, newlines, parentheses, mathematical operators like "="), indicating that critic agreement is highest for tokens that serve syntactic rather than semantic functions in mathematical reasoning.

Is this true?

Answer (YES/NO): NO